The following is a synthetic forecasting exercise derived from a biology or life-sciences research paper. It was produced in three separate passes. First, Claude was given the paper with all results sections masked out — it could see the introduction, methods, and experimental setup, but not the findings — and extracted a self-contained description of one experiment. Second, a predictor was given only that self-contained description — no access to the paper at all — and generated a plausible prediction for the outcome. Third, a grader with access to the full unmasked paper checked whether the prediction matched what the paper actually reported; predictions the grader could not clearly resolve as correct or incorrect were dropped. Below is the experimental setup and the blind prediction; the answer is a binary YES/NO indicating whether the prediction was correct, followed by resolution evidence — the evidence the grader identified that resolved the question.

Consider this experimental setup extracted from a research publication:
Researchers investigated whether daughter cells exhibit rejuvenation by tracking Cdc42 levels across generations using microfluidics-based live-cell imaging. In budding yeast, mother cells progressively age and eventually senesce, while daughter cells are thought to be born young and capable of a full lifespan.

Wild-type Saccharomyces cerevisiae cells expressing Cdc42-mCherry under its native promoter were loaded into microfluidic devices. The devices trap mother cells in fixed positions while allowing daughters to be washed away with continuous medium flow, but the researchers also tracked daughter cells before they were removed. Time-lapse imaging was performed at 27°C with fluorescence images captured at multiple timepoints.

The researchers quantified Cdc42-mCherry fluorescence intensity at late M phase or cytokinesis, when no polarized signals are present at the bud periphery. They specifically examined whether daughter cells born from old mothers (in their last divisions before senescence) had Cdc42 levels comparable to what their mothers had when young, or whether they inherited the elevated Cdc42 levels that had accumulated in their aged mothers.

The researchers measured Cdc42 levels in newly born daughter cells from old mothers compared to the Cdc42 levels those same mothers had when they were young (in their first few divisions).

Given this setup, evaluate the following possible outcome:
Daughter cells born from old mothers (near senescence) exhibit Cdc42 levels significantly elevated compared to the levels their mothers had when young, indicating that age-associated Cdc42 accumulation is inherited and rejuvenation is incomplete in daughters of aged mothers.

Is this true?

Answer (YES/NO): NO